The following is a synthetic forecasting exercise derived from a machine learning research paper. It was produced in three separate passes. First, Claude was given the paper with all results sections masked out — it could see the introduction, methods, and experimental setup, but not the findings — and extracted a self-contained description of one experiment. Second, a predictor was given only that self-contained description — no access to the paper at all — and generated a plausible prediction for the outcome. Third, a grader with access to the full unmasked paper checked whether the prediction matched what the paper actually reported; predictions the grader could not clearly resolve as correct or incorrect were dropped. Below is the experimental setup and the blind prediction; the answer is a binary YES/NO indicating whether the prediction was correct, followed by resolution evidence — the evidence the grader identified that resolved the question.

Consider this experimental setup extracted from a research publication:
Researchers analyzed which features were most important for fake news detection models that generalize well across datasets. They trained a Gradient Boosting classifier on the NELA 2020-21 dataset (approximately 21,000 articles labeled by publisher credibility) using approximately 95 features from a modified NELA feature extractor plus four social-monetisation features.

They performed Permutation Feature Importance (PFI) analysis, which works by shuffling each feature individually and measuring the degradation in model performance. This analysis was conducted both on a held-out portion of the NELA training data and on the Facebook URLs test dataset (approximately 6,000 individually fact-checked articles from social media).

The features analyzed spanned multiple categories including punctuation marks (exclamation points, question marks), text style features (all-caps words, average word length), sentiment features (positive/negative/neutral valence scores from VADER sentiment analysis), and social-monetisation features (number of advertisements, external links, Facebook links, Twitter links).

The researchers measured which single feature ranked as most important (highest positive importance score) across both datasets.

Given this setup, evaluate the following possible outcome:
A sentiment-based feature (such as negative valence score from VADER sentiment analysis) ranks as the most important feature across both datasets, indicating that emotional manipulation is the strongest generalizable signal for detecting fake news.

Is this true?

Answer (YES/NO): NO